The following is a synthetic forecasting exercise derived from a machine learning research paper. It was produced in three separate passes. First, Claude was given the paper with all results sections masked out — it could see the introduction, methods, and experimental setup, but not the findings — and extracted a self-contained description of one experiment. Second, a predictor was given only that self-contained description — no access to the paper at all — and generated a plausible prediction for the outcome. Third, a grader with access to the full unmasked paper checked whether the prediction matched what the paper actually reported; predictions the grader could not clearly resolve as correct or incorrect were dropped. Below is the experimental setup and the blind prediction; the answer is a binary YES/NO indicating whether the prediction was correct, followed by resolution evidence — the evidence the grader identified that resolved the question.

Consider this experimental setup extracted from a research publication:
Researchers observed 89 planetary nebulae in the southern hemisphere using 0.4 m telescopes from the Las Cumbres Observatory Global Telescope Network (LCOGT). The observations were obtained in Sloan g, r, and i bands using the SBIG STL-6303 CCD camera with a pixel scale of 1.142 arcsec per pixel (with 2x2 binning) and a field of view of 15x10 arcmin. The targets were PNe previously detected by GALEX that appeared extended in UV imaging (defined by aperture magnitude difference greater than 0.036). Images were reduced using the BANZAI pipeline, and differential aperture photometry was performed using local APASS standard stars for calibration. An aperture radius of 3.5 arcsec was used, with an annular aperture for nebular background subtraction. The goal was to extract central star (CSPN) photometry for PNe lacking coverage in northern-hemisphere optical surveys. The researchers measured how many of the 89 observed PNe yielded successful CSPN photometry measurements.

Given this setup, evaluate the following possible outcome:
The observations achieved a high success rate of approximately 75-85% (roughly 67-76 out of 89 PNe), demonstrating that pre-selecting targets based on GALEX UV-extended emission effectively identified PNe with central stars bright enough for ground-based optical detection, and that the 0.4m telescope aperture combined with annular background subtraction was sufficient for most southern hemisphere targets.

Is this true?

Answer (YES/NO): NO